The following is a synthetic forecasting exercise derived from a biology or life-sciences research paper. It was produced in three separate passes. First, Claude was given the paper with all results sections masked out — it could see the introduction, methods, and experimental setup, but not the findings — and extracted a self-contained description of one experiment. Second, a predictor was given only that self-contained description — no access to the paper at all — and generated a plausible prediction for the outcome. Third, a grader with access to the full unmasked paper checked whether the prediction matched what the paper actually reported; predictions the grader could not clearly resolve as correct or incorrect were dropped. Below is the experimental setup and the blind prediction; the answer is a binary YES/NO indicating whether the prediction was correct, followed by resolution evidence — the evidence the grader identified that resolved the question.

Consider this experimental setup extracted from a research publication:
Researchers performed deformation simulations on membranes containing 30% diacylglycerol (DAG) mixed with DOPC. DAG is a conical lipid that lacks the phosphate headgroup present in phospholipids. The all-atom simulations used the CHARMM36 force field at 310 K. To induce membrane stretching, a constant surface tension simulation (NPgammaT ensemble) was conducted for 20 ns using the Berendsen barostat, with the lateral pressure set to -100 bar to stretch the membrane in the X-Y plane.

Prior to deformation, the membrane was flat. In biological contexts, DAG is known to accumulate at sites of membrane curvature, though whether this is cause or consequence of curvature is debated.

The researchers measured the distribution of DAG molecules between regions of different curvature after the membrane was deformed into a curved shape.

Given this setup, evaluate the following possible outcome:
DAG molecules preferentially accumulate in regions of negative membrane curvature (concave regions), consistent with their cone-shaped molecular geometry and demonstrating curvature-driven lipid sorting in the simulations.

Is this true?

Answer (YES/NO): YES